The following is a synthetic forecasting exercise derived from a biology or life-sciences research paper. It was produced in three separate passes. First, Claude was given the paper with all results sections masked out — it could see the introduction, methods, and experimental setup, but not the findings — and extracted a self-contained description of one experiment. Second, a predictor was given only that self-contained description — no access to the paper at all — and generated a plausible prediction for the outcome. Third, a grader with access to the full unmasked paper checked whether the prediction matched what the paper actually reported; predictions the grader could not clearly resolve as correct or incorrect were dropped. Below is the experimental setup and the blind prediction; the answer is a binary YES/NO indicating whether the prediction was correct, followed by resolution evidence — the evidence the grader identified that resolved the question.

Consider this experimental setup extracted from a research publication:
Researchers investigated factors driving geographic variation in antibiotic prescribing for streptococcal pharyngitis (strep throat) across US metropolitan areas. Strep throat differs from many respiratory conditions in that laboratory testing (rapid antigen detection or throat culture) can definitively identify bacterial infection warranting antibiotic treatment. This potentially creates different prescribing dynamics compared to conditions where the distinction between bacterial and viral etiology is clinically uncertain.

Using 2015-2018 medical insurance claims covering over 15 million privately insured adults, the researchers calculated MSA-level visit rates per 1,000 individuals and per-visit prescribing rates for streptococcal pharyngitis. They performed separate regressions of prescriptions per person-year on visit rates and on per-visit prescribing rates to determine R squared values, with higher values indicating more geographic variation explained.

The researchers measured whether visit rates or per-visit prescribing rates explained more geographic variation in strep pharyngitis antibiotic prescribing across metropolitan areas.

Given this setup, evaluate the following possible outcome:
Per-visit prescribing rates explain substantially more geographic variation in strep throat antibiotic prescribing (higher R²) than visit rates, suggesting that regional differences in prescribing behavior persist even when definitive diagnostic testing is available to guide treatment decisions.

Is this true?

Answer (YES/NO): NO